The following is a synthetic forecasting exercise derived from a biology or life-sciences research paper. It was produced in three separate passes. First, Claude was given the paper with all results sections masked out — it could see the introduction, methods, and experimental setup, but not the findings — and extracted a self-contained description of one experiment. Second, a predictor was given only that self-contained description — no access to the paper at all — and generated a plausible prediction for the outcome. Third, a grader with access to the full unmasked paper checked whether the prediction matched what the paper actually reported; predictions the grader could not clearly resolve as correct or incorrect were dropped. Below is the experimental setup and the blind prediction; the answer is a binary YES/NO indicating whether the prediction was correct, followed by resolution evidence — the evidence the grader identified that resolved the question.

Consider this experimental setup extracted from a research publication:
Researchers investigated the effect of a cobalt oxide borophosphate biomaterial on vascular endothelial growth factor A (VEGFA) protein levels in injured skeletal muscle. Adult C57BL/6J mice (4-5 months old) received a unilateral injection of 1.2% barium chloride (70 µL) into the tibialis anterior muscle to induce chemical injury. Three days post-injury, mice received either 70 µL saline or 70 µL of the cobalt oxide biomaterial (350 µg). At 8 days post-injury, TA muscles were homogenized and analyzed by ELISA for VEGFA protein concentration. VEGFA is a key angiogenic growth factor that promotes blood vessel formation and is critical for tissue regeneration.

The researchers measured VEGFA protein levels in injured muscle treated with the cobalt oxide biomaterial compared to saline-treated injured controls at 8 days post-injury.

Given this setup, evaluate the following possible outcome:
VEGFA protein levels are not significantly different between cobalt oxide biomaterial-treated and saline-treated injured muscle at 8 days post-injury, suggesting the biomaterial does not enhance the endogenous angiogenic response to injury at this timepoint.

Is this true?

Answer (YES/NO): NO